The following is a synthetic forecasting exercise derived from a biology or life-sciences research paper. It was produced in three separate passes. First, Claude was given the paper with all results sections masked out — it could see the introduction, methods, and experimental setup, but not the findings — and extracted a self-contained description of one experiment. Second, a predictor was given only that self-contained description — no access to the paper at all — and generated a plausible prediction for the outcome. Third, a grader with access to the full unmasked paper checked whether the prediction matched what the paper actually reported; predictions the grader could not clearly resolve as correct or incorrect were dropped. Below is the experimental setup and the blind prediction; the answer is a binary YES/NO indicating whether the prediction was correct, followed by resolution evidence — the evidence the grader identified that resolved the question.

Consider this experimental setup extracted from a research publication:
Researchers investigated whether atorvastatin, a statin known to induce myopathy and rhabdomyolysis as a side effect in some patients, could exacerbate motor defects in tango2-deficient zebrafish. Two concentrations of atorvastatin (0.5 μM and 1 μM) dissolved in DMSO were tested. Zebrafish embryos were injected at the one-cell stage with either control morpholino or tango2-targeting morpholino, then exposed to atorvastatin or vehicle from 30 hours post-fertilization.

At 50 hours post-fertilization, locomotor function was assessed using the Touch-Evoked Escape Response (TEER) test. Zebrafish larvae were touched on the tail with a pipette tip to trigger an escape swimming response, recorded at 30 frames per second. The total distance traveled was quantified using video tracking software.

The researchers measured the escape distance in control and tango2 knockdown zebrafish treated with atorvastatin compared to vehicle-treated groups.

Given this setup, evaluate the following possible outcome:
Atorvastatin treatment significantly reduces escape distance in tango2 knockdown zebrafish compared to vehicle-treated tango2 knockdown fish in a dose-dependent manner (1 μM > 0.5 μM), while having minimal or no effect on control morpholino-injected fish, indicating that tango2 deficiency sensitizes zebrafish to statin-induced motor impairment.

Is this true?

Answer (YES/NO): NO